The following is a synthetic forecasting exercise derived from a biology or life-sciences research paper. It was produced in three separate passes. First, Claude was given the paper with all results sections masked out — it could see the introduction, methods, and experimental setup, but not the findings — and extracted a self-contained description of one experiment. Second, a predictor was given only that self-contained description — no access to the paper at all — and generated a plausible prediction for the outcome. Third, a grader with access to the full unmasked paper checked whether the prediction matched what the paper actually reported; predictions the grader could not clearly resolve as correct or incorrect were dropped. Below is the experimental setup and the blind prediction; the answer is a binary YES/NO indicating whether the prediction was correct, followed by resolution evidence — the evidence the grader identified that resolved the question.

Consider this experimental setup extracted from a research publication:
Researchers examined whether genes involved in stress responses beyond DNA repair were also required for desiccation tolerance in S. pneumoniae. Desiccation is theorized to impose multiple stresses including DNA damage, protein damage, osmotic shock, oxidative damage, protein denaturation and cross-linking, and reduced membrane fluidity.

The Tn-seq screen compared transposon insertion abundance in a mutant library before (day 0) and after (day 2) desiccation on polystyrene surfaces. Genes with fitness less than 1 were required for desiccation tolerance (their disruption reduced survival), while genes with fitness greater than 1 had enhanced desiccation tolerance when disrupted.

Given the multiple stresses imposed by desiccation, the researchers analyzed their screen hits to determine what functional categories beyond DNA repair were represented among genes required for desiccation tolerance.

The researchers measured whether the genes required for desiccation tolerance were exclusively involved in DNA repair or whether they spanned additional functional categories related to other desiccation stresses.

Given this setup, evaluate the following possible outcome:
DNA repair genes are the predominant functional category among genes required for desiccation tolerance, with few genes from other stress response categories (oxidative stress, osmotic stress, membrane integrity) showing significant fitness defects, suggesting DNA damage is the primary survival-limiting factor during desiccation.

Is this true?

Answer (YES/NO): NO